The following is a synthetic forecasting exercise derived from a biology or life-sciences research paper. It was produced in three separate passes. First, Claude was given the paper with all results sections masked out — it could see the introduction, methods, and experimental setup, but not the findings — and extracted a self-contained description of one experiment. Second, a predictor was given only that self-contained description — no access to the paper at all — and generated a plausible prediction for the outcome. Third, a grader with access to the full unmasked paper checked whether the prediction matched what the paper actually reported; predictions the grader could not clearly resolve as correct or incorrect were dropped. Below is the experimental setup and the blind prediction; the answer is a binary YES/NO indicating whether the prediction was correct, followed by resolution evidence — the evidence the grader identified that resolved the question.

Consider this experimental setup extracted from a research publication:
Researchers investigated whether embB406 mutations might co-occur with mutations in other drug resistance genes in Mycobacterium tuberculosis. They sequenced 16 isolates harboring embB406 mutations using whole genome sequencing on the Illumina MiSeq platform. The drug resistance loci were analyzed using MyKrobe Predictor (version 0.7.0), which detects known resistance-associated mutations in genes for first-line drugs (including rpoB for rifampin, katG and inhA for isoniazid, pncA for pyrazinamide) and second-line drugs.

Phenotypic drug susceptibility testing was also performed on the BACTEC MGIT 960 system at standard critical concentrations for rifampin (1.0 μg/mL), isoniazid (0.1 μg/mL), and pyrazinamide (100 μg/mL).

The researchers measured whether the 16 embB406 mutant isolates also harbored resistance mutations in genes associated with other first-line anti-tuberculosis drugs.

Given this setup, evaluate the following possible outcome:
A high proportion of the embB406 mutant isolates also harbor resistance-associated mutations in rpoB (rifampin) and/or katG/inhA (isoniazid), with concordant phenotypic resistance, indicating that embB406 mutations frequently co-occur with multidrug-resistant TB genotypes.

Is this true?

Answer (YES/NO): YES